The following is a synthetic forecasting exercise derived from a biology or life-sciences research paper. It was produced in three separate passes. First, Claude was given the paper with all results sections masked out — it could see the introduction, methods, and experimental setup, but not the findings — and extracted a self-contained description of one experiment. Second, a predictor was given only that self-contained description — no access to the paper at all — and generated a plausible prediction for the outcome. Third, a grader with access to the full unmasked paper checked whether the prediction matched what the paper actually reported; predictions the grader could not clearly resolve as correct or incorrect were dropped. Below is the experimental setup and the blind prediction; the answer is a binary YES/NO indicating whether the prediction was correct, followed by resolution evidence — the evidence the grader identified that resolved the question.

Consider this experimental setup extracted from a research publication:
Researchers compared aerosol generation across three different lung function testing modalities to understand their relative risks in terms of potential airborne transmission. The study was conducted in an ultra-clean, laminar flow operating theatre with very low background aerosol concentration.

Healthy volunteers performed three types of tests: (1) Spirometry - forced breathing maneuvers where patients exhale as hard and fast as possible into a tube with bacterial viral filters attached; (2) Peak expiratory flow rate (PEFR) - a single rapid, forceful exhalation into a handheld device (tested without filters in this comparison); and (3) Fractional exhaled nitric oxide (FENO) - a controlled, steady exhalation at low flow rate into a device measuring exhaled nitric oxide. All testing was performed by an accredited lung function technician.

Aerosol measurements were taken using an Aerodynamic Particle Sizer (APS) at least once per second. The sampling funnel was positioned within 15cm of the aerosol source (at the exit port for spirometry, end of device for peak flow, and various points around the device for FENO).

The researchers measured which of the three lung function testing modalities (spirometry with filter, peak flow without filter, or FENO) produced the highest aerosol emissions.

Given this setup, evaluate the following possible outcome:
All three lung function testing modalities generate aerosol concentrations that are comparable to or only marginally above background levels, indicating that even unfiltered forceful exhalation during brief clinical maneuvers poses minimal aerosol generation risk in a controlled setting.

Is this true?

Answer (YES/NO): NO